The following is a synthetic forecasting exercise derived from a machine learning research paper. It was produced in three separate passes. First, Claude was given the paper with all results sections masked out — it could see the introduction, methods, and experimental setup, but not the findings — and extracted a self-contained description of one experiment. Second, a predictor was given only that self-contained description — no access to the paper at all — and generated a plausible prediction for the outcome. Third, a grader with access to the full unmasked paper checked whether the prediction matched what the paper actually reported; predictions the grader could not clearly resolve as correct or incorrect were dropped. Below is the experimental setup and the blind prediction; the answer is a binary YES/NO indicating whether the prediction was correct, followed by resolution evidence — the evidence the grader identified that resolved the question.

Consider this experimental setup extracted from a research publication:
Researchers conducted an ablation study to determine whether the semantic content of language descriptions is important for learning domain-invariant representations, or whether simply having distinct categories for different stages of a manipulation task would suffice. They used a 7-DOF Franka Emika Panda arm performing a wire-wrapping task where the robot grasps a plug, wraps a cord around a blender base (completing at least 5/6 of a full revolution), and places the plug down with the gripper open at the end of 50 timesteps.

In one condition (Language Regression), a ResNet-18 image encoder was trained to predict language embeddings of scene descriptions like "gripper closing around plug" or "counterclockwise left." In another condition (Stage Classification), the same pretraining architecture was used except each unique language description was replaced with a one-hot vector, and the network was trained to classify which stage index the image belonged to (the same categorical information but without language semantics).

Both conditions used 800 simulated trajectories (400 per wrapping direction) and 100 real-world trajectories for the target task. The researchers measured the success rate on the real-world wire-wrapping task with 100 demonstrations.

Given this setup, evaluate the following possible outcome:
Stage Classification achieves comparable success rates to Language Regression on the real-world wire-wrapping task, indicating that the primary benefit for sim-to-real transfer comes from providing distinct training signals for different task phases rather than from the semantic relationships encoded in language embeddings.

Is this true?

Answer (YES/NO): YES